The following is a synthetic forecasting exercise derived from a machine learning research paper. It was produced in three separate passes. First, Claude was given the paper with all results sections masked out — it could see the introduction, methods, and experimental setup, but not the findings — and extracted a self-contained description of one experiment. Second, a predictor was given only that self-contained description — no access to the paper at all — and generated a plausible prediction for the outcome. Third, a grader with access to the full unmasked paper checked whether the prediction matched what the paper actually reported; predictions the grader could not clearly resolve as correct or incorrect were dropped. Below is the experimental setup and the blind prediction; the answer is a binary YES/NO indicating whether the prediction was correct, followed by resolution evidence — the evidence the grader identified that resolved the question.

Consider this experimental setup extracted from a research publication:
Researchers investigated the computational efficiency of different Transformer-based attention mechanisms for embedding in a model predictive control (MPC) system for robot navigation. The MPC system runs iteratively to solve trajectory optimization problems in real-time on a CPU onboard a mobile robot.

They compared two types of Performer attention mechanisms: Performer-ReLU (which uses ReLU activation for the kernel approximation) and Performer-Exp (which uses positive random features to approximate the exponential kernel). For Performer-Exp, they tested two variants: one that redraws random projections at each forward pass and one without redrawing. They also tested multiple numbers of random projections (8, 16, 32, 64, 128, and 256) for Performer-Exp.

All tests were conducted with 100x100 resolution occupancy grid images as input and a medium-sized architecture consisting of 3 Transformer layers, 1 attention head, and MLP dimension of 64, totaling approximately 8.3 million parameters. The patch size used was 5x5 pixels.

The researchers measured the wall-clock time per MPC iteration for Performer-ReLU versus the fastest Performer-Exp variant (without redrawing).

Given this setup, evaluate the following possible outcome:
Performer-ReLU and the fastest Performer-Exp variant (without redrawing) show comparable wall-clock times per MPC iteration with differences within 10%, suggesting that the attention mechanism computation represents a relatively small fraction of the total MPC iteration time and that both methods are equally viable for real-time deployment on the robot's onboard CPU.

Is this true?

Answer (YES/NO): NO